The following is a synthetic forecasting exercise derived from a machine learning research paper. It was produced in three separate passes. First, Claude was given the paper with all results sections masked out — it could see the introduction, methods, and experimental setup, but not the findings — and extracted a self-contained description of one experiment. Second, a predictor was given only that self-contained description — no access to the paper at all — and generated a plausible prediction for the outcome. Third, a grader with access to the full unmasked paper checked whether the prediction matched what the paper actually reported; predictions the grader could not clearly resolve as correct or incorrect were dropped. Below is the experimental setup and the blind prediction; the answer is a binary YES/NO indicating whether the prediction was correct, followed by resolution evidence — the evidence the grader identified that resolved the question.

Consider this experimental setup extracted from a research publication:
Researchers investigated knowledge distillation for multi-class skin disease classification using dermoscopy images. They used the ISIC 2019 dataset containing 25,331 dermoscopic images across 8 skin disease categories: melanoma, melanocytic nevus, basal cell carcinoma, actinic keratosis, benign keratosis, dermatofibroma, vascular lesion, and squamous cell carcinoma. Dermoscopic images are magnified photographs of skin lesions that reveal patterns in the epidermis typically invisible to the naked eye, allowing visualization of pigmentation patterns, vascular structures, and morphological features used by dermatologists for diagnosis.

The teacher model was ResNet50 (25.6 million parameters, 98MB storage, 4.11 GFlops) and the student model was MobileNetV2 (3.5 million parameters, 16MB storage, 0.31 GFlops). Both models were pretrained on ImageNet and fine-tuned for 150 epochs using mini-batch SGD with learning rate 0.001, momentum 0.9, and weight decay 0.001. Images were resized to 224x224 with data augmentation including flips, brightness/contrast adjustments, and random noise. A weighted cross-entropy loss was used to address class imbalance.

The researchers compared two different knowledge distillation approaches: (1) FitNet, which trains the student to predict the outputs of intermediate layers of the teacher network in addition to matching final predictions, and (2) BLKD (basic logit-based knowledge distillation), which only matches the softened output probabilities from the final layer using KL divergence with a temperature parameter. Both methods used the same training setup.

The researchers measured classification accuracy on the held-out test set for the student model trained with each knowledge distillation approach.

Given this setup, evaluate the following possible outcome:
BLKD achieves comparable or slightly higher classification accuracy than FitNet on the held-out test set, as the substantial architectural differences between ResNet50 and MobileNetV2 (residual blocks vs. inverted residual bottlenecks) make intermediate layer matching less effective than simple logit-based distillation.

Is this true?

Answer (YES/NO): YES